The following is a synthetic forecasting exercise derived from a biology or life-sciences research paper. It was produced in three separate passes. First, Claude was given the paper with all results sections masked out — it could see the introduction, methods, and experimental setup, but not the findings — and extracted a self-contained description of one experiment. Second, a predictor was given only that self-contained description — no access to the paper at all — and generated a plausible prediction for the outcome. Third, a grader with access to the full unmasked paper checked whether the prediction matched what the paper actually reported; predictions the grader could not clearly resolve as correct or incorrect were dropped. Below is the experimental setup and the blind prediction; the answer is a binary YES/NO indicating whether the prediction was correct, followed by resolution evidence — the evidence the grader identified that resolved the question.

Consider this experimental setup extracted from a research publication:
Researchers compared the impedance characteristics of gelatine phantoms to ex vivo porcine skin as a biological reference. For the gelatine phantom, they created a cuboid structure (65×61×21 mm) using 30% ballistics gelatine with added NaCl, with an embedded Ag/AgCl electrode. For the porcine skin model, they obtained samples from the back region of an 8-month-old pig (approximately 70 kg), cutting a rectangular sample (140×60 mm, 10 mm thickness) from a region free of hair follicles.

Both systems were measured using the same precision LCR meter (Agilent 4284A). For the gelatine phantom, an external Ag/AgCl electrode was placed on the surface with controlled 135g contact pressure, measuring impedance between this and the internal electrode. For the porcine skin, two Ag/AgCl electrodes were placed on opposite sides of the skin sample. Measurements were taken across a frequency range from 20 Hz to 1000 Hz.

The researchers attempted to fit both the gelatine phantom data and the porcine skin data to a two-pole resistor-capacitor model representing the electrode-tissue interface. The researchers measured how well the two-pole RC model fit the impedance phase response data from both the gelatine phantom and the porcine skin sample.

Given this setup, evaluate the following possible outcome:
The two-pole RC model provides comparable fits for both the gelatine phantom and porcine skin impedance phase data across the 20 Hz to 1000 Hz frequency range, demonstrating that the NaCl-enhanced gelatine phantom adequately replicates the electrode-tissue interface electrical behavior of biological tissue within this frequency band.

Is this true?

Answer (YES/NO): NO